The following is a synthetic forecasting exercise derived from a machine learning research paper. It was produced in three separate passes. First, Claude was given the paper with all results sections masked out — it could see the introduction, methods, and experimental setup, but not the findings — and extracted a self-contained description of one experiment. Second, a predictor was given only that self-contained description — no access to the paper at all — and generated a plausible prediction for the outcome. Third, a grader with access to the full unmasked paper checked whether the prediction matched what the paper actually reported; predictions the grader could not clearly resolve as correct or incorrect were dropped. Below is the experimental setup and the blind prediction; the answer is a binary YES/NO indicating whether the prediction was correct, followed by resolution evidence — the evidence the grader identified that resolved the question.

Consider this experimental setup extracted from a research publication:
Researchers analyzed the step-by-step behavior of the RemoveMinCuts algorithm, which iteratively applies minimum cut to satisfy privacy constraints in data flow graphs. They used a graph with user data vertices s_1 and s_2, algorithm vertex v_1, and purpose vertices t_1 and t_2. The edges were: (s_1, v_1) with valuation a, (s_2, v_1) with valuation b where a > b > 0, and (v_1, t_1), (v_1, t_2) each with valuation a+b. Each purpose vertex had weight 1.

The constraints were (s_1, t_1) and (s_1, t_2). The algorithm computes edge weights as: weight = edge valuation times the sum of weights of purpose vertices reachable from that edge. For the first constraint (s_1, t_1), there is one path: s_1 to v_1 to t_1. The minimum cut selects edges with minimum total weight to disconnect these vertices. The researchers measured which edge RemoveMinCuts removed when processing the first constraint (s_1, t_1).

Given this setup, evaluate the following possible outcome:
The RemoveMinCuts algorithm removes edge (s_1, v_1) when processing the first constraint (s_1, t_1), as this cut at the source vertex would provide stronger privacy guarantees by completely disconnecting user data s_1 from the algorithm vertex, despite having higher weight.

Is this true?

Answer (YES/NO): NO